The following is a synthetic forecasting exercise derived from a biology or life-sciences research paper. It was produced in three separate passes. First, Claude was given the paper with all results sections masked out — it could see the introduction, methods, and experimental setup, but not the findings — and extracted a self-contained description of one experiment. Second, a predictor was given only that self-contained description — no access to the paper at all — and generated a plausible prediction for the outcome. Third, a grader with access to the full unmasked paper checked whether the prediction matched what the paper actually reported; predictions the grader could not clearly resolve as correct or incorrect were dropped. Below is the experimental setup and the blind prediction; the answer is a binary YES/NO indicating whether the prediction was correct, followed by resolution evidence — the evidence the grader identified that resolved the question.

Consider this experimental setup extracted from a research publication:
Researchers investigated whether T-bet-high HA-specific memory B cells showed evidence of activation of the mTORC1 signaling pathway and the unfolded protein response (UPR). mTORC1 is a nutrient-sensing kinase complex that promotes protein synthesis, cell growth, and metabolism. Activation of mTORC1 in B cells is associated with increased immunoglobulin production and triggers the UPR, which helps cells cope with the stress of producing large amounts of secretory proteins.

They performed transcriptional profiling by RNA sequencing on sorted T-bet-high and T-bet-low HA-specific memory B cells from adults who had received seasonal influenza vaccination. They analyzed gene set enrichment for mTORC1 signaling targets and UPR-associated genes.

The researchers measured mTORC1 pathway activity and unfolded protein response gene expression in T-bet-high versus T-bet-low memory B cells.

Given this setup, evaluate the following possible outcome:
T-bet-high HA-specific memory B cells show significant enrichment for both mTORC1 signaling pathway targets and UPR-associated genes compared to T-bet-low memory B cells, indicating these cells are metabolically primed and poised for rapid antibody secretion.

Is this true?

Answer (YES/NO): YES